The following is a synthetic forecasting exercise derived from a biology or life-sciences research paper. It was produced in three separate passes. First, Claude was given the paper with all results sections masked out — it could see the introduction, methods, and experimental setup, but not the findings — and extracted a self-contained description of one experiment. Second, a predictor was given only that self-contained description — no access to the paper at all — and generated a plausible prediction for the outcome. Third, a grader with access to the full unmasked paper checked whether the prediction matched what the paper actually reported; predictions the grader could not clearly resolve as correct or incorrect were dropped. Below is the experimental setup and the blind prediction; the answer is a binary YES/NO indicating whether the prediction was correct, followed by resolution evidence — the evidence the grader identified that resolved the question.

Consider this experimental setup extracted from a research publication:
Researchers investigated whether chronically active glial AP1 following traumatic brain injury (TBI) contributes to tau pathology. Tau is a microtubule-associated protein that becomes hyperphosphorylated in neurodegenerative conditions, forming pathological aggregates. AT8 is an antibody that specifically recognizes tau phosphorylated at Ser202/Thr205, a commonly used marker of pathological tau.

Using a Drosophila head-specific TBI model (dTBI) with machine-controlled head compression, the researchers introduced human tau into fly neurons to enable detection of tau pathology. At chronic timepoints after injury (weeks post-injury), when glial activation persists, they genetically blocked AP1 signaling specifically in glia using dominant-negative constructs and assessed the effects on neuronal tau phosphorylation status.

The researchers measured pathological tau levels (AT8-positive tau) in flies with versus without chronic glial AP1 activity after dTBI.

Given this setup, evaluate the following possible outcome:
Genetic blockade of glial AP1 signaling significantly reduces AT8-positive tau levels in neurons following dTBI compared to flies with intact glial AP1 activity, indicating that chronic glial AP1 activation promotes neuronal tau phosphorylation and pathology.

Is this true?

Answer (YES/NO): NO